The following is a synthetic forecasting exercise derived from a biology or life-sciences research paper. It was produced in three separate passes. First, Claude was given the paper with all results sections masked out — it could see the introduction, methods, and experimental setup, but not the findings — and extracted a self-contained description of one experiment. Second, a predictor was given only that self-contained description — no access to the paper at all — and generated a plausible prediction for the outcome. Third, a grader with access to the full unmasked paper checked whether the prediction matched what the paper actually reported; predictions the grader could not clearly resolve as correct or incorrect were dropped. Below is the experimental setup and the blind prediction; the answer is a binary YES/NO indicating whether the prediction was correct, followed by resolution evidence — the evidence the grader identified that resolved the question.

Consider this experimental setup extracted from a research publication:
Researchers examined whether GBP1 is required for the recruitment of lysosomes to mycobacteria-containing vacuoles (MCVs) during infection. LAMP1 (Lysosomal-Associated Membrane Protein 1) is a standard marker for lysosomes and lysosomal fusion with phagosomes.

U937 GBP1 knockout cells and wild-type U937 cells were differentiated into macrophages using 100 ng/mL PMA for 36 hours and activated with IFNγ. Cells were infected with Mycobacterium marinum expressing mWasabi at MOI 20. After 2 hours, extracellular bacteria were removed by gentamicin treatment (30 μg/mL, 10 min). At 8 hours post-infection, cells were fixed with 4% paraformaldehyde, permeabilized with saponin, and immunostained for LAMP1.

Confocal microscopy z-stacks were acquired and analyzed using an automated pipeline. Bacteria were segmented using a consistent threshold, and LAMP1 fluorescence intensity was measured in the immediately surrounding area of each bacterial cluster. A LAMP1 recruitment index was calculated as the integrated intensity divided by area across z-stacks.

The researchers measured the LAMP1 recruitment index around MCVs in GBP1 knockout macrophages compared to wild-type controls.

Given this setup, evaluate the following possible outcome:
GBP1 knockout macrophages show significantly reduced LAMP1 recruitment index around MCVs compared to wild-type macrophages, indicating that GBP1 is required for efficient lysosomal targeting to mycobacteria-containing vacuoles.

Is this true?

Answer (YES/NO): YES